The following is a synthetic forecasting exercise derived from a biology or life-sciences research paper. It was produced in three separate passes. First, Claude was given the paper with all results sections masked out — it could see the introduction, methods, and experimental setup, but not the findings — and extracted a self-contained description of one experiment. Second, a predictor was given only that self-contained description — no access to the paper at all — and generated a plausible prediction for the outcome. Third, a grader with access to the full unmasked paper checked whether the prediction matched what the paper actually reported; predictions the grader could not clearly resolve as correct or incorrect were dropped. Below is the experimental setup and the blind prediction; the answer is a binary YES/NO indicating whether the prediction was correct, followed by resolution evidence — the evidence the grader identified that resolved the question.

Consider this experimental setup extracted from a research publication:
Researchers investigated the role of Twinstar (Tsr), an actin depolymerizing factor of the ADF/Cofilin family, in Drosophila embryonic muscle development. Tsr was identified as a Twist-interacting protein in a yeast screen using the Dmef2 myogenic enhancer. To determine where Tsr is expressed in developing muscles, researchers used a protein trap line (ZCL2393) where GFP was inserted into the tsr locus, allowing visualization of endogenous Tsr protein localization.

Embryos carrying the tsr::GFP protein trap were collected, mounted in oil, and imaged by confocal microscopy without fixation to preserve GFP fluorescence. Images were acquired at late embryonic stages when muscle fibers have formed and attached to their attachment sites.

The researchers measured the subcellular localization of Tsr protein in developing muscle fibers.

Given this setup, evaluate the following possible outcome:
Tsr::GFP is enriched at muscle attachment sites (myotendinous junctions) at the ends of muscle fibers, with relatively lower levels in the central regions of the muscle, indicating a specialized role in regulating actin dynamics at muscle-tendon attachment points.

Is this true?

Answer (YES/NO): NO